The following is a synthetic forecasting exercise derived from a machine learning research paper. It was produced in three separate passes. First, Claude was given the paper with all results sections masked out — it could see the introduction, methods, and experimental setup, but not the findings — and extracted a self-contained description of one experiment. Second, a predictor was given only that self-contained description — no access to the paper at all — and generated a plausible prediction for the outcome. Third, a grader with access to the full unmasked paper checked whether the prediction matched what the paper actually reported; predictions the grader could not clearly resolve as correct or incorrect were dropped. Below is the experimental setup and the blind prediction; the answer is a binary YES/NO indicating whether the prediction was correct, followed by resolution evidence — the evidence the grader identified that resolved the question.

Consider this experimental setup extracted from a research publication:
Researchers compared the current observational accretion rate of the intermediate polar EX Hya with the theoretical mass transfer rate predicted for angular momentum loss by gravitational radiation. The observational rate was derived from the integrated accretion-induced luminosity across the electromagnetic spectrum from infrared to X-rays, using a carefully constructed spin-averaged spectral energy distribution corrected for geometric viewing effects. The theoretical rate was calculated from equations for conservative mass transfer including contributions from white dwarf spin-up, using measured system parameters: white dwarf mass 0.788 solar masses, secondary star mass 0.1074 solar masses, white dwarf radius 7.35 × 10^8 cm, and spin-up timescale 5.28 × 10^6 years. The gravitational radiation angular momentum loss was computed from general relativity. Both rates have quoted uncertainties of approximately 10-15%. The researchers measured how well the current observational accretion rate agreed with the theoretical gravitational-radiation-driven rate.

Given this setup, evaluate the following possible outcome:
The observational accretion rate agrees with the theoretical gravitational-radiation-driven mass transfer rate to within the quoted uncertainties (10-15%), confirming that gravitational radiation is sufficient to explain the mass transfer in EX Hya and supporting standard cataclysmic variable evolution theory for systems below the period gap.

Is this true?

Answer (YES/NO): YES